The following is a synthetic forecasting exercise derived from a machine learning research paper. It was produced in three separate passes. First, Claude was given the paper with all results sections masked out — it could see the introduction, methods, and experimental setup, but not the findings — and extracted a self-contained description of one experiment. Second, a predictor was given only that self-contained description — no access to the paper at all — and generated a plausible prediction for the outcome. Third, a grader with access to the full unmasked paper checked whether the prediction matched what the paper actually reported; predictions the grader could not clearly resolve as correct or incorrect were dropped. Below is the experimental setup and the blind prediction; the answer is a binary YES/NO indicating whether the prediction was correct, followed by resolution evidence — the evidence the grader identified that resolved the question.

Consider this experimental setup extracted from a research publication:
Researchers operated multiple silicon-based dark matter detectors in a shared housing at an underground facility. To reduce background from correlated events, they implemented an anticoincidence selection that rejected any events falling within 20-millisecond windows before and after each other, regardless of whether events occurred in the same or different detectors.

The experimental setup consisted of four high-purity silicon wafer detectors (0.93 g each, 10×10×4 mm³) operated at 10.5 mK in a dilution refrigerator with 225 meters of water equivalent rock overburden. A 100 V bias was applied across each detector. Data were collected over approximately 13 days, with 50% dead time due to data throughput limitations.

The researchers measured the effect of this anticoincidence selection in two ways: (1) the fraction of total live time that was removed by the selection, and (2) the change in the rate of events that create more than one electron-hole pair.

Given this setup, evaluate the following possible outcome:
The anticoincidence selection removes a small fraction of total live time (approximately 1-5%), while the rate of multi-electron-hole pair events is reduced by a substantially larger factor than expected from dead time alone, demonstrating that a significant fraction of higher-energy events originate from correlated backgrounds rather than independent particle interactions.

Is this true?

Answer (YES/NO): NO